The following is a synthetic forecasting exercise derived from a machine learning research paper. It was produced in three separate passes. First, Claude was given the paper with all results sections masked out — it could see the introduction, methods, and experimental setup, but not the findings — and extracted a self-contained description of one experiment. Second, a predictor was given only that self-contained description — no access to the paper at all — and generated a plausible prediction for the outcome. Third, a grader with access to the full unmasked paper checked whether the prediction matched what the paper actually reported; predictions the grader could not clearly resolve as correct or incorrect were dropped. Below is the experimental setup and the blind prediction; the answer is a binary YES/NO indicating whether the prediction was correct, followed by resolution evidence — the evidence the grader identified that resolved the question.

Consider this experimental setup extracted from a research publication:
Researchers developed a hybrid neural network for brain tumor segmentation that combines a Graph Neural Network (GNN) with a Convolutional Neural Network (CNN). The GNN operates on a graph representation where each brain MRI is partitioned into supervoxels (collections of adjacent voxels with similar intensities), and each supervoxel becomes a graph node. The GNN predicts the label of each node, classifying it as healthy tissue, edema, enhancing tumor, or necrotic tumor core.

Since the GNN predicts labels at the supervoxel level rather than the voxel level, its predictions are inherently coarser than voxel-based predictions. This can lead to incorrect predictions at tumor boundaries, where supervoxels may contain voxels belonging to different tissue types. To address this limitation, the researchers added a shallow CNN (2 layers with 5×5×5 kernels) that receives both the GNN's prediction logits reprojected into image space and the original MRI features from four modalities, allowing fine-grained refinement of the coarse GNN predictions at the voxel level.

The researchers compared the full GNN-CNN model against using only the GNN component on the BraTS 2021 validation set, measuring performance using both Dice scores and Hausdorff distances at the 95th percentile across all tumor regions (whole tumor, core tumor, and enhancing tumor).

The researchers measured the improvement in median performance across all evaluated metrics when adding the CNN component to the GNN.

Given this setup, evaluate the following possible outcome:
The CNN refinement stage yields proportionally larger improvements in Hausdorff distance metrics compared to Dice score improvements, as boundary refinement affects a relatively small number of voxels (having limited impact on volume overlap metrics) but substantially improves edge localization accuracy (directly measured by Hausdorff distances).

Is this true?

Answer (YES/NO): NO